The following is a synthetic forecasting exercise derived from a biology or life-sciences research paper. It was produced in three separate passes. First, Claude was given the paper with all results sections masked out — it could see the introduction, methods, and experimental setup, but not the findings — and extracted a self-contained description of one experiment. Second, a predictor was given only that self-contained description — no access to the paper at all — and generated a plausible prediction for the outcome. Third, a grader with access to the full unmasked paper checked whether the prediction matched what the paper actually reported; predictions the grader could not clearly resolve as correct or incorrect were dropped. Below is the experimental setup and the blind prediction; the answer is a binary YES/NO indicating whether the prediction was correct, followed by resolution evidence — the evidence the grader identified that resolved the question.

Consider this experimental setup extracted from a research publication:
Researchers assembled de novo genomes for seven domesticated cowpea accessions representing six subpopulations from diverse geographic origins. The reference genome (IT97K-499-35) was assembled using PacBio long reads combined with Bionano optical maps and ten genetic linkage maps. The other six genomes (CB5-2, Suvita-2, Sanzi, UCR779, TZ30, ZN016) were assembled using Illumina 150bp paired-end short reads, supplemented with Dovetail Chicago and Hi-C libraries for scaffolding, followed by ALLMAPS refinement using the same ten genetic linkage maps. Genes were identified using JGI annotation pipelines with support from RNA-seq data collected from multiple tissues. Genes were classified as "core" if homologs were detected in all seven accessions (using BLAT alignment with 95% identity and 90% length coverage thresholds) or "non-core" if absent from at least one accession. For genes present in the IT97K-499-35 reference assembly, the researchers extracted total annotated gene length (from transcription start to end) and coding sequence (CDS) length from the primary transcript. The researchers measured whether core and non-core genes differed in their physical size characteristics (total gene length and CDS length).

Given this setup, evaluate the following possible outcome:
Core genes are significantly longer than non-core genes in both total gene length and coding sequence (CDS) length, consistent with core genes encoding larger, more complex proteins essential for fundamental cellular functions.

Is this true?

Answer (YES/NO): YES